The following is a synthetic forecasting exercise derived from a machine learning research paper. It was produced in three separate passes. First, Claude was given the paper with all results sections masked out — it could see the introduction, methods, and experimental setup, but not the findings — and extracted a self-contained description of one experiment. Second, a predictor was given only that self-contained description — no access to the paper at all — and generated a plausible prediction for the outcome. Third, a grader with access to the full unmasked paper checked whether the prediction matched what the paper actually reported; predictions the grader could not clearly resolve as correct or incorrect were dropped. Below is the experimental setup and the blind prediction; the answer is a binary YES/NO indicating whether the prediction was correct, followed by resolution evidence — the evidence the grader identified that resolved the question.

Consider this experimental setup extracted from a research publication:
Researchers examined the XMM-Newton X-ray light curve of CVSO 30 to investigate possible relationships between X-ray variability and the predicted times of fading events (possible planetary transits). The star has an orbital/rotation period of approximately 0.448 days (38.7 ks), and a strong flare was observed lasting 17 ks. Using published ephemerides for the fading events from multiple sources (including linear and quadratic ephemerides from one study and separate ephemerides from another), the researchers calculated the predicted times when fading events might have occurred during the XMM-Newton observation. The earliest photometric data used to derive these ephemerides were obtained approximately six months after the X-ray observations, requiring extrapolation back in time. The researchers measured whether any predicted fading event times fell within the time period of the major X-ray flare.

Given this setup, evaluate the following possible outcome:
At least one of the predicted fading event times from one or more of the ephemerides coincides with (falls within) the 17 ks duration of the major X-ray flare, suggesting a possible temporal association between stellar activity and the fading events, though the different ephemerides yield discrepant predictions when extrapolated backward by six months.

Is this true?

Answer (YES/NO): NO